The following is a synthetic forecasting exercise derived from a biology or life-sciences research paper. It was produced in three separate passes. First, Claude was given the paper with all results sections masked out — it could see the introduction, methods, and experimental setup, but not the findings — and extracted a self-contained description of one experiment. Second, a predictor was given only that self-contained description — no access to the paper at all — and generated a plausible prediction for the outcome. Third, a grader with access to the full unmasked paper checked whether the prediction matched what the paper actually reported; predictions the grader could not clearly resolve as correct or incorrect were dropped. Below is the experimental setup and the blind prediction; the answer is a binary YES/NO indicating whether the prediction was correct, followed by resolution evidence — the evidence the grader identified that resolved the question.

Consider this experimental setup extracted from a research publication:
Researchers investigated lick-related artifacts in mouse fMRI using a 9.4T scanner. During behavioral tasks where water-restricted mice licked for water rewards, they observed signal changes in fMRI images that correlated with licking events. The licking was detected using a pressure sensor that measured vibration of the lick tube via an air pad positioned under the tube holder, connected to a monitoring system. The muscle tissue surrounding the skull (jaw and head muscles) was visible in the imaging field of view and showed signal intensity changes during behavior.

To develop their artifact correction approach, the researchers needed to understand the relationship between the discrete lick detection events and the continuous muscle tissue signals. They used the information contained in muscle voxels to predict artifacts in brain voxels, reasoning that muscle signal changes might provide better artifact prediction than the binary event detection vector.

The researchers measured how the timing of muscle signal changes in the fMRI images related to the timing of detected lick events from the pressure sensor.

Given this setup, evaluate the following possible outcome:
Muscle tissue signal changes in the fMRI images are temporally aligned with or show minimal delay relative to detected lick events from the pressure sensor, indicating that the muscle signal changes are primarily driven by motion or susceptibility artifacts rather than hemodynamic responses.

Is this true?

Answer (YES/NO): YES